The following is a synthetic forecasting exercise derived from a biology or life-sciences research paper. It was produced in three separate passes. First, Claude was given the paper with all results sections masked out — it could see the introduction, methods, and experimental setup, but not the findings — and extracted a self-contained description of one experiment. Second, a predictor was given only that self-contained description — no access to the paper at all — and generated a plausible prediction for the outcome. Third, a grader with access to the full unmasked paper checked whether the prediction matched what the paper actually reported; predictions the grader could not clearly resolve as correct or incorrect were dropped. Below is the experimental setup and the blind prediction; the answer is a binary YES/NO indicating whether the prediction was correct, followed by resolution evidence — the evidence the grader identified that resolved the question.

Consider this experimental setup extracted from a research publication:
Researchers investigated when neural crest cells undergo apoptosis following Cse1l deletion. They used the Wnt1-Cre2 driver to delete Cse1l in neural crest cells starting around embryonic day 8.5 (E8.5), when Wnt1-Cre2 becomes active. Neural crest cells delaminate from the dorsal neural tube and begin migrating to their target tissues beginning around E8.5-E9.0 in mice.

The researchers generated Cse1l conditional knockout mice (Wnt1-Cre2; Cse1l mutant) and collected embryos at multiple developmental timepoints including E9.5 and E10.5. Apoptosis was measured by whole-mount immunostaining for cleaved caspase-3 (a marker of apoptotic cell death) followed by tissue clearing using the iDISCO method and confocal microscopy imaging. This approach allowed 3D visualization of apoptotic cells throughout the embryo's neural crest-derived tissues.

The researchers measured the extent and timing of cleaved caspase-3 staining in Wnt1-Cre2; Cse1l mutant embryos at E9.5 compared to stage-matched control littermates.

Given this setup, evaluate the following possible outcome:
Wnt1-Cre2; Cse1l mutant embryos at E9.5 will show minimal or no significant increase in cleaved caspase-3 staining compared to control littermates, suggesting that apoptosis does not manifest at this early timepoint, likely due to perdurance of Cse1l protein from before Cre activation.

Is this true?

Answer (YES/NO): NO